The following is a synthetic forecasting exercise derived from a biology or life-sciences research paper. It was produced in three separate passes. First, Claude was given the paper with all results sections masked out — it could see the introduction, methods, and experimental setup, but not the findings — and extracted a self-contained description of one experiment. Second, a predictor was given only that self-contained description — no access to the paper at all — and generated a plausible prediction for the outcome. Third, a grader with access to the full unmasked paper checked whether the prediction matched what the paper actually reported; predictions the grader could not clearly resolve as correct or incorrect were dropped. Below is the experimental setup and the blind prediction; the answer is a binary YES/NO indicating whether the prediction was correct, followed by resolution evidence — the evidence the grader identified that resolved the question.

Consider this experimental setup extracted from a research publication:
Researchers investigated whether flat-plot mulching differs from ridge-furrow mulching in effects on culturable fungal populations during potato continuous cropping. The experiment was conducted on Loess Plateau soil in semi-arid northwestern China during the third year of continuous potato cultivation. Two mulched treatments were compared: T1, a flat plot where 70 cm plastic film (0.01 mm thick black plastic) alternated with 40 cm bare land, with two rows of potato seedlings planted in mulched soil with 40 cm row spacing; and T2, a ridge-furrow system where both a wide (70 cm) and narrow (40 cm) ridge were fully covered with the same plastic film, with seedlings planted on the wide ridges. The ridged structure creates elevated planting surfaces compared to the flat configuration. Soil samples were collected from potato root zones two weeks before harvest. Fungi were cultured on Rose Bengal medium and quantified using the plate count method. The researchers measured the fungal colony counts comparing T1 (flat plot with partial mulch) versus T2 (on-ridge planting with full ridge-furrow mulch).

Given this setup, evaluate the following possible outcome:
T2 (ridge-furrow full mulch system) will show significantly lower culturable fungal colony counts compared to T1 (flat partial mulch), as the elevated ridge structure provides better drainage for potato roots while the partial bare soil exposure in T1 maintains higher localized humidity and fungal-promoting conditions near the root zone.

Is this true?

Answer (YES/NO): YES